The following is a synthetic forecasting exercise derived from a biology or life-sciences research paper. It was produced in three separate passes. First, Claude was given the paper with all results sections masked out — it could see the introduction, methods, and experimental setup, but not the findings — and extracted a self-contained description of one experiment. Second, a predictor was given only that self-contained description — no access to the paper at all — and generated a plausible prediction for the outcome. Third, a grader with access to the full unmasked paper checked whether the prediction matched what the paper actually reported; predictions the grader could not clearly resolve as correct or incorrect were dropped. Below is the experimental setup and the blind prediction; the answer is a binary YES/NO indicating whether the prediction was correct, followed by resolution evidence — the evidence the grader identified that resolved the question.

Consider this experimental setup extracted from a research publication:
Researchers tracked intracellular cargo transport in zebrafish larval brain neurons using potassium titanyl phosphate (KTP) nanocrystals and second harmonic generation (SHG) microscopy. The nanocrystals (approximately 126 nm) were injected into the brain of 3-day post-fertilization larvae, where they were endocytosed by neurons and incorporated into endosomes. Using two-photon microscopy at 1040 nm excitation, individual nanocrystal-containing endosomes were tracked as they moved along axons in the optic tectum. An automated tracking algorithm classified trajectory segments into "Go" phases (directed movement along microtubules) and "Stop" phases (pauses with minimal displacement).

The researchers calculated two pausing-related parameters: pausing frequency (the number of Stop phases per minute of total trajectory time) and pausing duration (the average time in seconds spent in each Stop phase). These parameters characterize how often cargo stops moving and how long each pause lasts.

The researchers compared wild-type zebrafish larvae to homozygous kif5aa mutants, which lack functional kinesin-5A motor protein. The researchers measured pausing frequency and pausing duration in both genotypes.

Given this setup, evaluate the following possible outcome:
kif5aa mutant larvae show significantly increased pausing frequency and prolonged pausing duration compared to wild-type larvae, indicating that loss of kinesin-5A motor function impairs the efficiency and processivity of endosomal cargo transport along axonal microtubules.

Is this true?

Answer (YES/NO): NO